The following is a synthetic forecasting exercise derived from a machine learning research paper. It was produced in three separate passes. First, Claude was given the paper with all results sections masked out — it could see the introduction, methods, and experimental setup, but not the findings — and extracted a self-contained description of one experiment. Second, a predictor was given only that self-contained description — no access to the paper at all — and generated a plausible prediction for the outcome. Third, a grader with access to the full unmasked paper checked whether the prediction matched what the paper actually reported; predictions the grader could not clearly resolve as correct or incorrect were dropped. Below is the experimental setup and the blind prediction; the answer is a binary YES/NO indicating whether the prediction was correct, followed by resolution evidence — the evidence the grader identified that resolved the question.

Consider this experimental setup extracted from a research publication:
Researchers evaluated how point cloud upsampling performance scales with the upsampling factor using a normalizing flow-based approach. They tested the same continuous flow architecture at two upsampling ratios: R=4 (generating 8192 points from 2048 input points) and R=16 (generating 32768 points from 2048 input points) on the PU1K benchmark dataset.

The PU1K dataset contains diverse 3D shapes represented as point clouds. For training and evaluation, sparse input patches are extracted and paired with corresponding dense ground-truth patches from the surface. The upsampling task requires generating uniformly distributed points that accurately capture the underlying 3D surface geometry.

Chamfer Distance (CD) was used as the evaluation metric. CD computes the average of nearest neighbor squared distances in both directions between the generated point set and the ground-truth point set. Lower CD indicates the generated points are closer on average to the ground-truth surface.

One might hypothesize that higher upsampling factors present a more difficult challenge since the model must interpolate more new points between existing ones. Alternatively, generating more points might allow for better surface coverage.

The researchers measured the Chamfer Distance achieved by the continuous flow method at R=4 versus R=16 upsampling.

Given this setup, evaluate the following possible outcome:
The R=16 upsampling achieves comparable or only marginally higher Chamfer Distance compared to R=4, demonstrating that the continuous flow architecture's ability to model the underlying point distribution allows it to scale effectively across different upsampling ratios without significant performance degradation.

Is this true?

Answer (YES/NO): NO